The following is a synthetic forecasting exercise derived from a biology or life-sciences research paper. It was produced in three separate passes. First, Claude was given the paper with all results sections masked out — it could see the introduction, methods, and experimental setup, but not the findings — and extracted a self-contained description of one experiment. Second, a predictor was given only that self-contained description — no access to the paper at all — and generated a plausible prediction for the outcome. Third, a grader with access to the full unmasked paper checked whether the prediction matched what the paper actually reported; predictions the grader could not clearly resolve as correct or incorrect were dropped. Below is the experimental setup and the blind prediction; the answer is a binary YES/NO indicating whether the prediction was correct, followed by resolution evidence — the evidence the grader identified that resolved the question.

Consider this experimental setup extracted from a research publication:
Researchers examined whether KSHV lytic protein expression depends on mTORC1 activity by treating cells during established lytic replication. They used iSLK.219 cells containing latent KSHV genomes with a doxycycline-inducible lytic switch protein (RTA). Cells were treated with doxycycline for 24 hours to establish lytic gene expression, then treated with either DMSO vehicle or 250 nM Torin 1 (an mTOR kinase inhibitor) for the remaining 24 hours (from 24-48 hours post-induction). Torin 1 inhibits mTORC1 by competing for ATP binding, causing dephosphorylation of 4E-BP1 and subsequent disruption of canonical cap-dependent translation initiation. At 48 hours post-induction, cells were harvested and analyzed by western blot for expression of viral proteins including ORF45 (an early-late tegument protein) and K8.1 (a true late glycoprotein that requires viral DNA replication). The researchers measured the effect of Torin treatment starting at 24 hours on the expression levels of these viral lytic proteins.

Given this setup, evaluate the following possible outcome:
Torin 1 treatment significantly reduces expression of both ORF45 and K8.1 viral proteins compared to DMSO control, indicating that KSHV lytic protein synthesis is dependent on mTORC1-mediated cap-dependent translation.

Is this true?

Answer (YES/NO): NO